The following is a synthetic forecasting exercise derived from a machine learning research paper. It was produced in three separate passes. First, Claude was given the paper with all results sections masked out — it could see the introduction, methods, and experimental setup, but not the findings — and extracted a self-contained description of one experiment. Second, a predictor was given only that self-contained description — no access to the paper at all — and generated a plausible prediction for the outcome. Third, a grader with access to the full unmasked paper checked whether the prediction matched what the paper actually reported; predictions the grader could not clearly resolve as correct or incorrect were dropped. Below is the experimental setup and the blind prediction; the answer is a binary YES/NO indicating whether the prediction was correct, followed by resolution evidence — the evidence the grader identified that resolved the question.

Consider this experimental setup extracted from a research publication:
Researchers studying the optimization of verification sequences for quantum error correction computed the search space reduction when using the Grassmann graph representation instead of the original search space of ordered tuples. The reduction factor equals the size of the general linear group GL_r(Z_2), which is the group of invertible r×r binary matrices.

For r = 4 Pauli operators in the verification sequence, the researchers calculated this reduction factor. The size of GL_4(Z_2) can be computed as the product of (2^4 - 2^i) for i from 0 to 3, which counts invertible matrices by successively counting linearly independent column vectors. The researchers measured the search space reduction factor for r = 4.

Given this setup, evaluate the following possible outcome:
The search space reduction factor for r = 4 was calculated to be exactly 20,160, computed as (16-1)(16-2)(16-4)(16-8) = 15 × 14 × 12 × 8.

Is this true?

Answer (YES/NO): YES